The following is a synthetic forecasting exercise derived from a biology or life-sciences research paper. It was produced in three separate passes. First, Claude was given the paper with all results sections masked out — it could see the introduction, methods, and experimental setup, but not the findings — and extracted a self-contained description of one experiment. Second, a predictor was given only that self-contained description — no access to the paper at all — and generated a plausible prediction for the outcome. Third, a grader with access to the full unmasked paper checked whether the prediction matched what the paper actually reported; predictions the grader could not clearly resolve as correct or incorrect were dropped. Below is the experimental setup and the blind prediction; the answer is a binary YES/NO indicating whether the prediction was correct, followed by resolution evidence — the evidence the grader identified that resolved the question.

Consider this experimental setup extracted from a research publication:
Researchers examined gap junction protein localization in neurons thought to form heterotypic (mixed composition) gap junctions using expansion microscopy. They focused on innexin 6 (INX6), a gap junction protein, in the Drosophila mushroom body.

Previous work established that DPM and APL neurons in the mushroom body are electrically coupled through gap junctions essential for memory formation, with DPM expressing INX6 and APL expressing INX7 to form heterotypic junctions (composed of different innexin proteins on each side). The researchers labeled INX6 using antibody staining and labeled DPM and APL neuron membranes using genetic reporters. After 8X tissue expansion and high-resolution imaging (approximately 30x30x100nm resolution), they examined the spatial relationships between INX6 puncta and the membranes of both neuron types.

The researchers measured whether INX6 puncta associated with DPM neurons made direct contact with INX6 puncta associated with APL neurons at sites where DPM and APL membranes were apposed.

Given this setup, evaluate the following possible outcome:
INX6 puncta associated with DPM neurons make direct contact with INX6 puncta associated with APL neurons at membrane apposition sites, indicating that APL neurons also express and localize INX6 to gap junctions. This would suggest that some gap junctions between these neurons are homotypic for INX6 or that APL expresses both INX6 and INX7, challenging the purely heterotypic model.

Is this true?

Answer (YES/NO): NO